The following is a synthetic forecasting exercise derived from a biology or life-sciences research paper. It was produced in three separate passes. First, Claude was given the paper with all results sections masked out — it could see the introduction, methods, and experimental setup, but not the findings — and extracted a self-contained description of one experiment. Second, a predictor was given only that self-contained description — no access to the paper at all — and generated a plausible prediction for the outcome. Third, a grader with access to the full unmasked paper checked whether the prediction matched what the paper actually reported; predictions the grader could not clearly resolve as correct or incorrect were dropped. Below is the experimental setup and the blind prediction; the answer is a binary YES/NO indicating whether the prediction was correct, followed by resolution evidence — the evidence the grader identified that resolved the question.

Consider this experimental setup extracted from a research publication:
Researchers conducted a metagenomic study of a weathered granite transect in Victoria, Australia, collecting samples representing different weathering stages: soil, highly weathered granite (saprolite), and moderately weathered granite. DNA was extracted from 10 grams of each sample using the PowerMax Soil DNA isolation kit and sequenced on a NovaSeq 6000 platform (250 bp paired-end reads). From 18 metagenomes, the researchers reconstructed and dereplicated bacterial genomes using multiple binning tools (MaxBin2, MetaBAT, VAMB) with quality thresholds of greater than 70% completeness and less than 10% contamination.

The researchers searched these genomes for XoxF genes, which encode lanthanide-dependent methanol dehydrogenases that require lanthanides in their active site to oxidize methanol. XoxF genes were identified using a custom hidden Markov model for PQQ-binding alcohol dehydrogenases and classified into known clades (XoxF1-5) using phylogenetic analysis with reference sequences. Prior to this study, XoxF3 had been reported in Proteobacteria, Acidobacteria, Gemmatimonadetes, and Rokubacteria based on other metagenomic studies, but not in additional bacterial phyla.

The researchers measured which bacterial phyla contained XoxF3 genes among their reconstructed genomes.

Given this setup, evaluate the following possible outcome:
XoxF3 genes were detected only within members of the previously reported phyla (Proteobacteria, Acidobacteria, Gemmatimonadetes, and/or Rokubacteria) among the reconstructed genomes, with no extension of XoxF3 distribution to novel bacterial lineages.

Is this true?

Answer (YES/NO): NO